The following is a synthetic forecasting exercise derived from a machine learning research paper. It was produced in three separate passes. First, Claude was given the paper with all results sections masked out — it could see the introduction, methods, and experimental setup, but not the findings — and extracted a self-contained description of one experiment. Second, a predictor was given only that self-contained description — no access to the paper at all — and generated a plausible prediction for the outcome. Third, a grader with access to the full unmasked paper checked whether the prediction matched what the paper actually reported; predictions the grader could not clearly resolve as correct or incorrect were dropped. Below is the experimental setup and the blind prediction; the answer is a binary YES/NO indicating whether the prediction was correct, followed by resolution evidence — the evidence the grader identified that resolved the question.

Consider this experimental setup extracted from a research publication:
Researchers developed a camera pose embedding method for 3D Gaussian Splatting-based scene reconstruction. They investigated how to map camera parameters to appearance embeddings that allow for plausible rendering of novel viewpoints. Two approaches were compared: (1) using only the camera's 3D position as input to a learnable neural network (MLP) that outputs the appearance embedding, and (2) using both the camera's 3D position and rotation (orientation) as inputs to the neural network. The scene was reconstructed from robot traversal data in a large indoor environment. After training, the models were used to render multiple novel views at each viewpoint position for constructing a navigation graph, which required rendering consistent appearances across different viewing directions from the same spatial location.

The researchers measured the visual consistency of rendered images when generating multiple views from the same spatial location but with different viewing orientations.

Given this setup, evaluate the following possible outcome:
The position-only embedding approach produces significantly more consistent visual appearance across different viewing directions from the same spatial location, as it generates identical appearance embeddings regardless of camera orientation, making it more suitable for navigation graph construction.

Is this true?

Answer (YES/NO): YES